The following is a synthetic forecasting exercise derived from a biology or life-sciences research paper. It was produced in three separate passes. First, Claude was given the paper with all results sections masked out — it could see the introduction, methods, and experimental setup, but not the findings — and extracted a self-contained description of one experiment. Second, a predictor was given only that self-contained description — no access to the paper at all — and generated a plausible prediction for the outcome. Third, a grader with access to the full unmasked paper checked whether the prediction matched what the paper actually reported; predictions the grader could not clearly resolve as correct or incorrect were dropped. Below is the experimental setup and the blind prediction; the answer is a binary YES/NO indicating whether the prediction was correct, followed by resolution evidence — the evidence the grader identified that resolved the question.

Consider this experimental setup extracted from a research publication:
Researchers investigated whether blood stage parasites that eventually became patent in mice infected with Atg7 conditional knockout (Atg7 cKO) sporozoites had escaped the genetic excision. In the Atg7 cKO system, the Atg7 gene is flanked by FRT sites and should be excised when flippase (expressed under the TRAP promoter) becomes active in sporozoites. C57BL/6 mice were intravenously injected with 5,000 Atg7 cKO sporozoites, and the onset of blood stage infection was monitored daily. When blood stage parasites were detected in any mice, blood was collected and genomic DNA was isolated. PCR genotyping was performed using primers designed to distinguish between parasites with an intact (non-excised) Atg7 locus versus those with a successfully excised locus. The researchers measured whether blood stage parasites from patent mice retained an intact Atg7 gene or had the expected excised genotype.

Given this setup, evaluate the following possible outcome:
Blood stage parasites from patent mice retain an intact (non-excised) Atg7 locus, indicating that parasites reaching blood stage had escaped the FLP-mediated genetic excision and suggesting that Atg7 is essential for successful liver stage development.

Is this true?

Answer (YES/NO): YES